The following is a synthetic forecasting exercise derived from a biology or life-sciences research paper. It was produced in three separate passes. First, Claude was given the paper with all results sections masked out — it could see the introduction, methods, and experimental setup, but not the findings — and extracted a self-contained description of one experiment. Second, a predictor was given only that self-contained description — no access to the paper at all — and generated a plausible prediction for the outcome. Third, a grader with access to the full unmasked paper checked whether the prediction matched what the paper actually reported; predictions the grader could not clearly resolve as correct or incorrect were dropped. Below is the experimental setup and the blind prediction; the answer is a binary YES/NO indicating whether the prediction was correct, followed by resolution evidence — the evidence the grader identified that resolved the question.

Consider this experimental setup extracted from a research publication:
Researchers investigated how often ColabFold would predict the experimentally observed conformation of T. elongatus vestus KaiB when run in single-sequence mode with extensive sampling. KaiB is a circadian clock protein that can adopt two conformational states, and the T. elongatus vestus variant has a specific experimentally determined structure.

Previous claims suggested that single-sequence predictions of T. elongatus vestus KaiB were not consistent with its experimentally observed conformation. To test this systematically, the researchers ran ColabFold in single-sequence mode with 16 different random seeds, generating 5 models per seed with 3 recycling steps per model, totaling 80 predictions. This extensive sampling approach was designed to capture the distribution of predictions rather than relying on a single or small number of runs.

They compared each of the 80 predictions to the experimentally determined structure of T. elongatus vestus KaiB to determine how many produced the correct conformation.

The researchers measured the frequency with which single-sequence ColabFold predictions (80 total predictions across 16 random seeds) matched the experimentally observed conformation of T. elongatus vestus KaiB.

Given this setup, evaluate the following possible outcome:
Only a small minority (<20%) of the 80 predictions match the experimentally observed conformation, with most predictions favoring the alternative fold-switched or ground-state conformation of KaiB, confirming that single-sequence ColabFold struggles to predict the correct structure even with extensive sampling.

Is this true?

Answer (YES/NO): NO